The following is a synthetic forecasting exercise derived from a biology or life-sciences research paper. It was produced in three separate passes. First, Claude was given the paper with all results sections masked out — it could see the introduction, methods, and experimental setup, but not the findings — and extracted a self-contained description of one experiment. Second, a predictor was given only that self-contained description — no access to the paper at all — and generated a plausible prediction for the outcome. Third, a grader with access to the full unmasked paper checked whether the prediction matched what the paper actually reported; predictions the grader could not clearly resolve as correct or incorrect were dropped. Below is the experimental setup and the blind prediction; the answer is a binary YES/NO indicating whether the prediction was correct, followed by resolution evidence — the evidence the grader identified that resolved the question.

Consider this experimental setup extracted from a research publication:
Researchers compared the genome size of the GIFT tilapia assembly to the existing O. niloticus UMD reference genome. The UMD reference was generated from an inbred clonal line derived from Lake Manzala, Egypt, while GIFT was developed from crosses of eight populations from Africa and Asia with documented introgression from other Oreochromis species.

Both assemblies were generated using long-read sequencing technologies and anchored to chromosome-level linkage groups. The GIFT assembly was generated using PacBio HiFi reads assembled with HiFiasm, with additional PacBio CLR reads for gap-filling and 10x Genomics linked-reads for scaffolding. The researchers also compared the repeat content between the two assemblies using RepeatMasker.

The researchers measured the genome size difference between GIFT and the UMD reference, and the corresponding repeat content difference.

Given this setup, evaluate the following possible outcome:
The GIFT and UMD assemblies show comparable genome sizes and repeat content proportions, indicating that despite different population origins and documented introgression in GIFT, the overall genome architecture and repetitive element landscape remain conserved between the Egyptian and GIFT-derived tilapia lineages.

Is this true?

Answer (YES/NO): NO